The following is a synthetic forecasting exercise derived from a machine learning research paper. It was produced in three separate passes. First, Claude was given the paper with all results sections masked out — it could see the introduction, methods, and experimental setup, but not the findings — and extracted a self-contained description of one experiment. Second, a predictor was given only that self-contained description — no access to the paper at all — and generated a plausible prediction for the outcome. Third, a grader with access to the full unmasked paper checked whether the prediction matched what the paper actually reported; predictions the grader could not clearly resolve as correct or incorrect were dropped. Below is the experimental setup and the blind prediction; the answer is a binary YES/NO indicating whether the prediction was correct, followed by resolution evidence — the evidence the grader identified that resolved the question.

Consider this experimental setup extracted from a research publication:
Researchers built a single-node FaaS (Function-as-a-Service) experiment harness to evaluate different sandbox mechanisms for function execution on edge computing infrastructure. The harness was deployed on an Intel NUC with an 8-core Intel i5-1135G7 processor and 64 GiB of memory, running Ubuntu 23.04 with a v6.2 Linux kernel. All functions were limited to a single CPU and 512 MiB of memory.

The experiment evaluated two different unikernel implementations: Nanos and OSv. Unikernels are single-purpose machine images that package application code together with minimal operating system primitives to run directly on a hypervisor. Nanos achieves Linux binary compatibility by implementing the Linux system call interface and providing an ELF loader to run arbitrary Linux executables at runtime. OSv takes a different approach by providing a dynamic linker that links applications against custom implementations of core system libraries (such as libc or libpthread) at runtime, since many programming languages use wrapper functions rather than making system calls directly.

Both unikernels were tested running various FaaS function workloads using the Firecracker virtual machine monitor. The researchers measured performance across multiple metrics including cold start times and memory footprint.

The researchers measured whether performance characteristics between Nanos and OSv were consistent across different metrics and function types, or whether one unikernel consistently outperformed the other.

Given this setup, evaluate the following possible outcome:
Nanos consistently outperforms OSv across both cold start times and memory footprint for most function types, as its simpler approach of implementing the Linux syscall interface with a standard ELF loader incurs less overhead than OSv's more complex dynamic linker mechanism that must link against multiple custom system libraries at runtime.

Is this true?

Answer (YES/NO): NO